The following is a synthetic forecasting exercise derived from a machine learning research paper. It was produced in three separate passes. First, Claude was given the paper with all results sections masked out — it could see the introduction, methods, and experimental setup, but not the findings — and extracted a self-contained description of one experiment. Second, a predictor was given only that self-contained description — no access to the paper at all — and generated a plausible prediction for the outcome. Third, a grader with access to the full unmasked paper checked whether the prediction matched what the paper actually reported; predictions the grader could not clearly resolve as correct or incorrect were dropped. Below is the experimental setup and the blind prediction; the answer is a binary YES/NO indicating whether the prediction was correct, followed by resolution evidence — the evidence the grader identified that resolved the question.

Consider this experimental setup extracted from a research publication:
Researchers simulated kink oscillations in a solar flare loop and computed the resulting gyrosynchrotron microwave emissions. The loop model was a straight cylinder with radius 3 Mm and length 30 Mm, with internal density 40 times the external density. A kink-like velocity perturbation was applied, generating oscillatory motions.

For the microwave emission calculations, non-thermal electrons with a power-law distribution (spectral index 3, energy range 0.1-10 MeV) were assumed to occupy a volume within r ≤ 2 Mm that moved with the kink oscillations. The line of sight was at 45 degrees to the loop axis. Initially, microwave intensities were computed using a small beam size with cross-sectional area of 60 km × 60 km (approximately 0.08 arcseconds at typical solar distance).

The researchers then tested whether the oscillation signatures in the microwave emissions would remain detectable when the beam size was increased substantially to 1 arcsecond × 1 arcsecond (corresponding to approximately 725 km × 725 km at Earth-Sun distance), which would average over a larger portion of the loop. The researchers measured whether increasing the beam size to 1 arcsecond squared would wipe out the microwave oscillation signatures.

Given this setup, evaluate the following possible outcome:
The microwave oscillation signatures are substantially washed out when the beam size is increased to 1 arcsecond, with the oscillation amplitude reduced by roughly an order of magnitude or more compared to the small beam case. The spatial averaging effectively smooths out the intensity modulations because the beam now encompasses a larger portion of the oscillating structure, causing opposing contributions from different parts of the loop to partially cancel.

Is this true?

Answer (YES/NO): NO